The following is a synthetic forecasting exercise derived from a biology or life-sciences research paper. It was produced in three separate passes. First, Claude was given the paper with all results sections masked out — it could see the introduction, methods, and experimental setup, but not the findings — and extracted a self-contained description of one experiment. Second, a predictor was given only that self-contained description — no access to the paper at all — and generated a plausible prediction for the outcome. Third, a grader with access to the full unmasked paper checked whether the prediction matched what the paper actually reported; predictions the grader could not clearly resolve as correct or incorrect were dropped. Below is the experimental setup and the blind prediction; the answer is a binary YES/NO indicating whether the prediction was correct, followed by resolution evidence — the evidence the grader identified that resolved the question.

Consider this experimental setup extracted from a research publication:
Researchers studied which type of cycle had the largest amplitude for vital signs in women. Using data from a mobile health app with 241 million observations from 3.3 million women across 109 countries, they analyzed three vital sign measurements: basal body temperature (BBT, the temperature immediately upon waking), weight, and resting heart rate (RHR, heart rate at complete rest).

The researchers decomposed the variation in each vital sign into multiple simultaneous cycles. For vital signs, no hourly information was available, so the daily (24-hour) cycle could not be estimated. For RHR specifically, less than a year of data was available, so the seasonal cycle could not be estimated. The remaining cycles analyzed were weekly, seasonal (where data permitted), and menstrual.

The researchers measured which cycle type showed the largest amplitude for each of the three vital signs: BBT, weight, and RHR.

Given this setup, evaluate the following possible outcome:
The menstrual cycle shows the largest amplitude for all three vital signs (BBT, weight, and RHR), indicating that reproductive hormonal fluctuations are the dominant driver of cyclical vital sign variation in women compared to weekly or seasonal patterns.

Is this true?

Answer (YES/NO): YES